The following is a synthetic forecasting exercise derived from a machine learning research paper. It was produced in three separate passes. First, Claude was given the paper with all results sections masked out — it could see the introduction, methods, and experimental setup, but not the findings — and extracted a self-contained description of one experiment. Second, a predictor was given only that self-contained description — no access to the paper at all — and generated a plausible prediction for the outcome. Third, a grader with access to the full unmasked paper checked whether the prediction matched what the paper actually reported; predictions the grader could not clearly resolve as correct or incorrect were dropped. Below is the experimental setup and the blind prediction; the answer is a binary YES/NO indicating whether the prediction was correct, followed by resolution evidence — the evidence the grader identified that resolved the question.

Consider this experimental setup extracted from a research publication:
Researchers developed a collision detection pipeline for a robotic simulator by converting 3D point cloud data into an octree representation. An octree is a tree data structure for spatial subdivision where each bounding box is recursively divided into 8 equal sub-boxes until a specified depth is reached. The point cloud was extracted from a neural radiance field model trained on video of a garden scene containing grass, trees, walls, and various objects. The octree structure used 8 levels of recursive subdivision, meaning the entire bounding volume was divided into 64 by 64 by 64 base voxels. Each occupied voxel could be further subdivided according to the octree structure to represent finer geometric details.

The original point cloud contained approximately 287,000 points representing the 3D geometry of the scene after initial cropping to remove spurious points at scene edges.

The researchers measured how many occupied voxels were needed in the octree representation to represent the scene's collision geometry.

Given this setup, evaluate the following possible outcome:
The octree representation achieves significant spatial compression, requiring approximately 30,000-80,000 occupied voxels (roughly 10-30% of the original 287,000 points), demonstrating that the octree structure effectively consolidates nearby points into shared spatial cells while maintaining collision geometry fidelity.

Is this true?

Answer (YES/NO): NO